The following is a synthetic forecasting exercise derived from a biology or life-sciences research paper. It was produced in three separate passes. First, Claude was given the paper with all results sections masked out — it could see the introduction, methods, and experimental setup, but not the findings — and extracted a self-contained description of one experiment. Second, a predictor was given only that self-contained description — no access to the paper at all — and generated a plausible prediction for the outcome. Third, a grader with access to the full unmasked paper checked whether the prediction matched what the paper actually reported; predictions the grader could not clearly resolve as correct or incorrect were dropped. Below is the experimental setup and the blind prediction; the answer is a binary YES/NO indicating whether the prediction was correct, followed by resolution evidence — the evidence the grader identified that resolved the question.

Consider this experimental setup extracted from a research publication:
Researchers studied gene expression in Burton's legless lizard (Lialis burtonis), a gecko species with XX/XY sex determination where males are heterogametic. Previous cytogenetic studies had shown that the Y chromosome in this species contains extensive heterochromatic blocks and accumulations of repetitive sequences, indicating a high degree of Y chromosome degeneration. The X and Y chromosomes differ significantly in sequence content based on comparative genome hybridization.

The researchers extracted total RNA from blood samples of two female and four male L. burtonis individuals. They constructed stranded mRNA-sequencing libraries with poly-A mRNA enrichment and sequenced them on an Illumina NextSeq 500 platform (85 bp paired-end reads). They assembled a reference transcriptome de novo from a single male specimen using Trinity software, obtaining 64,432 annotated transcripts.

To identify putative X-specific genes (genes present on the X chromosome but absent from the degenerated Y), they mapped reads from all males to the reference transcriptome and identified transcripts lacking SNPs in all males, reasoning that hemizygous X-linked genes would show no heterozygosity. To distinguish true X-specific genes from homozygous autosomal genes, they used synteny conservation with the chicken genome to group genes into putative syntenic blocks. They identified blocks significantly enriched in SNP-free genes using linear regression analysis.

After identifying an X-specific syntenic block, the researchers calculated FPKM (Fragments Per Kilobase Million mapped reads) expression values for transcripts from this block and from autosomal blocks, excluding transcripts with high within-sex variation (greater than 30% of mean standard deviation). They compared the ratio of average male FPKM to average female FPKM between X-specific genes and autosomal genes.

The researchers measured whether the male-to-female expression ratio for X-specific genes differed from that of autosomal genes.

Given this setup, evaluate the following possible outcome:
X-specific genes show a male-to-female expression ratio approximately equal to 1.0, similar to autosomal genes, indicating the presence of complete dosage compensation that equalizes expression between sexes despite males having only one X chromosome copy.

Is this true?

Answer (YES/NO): NO